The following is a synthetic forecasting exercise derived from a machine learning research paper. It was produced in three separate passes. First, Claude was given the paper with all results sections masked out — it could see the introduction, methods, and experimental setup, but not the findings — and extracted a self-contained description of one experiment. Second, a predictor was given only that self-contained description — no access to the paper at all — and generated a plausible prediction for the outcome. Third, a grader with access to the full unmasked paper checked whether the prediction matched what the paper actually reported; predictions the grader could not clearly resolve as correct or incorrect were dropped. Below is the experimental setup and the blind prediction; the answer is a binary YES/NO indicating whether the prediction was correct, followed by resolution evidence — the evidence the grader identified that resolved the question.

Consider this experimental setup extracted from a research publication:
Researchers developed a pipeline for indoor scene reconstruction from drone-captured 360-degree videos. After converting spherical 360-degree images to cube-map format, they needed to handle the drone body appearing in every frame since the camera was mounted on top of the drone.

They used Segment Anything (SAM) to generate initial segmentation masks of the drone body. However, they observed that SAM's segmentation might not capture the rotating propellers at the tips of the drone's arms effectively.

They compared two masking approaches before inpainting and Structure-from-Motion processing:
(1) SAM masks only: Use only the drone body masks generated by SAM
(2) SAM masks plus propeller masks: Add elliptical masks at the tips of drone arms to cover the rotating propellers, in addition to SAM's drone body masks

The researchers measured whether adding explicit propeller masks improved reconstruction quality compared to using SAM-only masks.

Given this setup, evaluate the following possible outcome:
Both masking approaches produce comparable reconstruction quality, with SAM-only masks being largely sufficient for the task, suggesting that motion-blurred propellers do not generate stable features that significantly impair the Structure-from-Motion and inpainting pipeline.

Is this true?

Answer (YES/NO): NO